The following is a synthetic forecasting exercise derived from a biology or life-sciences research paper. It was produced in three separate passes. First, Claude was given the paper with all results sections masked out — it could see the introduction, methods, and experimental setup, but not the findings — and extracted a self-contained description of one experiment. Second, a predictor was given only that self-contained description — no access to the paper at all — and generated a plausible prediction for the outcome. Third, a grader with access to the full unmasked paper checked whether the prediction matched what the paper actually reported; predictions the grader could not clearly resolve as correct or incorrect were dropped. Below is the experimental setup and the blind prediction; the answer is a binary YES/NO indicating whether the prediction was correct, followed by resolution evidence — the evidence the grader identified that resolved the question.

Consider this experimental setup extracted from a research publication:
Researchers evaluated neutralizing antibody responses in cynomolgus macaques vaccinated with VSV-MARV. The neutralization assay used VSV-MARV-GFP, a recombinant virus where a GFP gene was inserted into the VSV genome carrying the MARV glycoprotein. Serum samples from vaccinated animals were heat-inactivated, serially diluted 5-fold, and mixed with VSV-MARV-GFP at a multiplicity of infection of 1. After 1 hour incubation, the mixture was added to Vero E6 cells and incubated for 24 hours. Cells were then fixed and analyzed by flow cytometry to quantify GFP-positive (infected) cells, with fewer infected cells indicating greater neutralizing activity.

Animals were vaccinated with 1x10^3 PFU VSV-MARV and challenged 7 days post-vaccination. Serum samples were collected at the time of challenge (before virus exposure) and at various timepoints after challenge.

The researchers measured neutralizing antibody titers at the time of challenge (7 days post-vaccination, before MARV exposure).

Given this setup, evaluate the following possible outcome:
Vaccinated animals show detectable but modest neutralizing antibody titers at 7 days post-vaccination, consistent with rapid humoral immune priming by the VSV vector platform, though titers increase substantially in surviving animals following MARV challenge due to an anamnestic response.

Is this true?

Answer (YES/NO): NO